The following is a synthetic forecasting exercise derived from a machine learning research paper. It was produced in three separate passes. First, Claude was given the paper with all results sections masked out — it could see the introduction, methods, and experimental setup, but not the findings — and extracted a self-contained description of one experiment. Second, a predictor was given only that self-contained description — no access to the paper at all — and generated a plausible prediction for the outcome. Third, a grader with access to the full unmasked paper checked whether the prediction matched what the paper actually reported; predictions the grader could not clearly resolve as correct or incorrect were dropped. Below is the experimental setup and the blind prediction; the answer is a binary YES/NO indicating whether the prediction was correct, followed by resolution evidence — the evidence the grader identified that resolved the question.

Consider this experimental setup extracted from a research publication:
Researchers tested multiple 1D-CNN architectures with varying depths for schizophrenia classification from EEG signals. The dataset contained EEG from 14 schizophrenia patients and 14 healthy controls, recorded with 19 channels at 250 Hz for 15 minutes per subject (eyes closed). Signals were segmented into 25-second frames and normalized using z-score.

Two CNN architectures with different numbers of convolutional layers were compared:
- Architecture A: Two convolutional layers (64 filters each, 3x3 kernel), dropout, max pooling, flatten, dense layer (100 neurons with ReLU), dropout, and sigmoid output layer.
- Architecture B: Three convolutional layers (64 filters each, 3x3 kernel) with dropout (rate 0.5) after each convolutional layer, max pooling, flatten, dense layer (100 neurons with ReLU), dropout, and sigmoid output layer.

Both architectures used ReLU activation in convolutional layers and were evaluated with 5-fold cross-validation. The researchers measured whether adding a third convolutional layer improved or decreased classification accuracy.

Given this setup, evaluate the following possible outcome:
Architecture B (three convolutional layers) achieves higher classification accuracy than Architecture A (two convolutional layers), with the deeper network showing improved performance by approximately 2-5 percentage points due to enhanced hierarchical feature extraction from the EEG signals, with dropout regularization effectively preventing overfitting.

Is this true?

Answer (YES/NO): NO